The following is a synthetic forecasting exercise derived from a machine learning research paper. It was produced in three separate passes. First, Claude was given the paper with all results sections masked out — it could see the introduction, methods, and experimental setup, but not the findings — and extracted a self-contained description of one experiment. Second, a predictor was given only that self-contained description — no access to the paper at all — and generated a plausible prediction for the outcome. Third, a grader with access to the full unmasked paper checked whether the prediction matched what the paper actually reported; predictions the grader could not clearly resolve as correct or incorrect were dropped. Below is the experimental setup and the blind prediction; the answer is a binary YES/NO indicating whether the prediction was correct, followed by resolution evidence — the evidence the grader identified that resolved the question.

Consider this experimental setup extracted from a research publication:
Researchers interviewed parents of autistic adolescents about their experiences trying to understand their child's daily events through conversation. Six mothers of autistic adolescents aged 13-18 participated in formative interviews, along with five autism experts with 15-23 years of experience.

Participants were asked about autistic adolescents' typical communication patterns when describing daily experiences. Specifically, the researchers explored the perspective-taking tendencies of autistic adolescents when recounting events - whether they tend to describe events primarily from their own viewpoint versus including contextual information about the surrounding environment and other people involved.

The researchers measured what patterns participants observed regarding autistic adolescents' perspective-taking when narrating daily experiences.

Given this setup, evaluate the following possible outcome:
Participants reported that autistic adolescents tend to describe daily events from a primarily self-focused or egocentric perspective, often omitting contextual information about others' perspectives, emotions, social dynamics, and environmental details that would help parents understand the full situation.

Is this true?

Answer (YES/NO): YES